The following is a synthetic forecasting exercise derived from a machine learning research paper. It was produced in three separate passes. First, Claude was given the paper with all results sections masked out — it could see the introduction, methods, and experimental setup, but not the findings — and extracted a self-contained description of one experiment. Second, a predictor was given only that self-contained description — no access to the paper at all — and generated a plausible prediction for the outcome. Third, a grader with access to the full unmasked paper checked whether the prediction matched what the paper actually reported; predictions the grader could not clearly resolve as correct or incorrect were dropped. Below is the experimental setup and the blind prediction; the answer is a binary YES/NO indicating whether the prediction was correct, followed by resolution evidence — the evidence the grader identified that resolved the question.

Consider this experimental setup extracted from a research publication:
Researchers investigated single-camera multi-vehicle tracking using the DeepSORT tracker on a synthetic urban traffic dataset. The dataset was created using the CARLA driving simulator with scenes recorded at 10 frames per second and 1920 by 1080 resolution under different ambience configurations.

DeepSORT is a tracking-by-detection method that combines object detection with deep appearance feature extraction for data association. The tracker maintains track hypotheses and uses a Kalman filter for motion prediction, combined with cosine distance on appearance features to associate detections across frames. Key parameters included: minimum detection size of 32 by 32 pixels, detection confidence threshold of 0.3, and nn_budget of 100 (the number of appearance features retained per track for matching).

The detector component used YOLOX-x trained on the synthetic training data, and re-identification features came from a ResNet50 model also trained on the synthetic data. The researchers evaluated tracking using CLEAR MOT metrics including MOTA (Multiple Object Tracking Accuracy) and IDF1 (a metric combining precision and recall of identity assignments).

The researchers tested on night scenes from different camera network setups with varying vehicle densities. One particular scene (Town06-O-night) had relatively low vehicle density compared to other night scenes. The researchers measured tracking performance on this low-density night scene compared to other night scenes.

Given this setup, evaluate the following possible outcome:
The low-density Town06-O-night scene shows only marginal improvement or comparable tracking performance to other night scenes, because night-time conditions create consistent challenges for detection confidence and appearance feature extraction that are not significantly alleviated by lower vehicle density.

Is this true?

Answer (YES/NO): NO